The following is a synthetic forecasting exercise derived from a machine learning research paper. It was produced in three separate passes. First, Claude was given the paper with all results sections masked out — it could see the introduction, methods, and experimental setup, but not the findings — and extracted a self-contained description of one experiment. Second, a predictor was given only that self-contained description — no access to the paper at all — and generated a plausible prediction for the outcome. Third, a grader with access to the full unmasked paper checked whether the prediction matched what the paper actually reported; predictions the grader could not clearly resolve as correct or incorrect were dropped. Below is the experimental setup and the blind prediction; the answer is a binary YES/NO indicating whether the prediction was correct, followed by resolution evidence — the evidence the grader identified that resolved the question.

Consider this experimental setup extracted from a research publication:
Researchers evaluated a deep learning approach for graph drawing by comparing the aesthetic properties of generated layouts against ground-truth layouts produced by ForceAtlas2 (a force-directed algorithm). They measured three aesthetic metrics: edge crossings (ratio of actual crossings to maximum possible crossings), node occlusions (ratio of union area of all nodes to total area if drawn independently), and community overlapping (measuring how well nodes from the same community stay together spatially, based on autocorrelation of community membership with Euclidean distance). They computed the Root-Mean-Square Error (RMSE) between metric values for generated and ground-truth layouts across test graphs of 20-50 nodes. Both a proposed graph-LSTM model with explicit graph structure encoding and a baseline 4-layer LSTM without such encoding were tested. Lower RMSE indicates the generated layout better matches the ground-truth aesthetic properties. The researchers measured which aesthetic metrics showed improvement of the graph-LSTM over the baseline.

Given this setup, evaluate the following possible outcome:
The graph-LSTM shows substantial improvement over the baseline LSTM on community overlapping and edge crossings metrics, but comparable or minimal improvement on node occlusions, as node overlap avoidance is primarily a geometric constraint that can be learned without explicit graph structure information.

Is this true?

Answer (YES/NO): YES